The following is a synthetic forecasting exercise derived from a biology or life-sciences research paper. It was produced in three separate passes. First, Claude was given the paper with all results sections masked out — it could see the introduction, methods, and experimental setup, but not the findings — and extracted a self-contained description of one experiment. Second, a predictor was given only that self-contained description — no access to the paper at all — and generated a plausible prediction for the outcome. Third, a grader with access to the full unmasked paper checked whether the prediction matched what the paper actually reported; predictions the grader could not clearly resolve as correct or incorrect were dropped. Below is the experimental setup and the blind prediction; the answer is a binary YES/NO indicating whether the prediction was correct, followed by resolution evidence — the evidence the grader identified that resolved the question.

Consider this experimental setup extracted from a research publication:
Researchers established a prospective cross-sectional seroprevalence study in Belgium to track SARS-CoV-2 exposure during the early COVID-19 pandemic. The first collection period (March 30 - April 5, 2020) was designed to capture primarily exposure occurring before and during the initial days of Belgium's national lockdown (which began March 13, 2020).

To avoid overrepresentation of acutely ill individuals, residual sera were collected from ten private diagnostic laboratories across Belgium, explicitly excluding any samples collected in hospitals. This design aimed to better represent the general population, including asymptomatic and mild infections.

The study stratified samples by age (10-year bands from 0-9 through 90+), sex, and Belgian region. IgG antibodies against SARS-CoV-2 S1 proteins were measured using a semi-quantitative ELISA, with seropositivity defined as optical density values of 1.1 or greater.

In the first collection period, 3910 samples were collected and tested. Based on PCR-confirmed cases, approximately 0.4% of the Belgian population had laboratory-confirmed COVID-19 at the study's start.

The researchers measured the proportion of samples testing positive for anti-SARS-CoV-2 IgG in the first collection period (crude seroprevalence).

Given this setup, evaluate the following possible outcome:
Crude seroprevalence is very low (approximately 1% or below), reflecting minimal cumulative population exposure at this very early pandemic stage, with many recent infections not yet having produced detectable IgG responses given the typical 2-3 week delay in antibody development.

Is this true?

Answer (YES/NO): NO